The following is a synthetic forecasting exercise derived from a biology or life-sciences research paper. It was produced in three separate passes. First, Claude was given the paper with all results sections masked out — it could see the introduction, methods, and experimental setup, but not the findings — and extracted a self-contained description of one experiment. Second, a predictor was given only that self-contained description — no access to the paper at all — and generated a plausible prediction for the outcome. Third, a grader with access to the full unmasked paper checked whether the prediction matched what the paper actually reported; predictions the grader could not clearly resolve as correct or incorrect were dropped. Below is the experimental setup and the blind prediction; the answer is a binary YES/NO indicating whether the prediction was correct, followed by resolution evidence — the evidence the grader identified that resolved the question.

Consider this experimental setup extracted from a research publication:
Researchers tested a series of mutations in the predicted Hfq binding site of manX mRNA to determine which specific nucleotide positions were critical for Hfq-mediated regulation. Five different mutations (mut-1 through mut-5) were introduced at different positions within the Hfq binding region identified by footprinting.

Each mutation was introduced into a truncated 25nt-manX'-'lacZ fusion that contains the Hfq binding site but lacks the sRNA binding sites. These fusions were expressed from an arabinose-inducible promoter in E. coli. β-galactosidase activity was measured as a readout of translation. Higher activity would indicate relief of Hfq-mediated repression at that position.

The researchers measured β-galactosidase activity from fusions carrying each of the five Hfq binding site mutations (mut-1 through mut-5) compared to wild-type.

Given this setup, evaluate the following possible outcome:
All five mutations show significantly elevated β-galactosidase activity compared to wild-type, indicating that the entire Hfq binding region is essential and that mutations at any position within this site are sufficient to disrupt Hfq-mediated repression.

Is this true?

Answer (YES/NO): NO